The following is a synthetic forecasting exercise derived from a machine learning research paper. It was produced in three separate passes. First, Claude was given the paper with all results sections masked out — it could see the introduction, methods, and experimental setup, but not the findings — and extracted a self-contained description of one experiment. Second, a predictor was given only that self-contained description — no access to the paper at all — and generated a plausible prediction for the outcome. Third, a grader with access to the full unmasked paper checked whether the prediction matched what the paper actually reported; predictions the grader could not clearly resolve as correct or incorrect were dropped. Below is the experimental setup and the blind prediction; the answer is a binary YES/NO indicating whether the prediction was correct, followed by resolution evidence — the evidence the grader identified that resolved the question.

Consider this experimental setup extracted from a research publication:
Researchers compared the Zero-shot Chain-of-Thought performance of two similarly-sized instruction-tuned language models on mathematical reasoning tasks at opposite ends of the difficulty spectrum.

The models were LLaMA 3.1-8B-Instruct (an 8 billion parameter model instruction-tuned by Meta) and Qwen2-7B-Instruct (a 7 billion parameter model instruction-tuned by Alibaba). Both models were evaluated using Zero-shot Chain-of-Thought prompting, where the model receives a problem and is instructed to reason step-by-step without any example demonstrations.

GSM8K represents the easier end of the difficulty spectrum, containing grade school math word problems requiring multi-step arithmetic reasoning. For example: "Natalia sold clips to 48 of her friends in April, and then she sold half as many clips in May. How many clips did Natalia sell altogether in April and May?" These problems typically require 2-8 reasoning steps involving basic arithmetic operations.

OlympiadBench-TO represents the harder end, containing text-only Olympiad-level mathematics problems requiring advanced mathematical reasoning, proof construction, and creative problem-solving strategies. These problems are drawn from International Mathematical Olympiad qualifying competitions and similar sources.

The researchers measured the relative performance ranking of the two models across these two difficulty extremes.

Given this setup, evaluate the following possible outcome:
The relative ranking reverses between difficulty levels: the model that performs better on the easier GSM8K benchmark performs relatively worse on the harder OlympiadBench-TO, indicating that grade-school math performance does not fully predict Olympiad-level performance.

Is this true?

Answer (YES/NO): NO